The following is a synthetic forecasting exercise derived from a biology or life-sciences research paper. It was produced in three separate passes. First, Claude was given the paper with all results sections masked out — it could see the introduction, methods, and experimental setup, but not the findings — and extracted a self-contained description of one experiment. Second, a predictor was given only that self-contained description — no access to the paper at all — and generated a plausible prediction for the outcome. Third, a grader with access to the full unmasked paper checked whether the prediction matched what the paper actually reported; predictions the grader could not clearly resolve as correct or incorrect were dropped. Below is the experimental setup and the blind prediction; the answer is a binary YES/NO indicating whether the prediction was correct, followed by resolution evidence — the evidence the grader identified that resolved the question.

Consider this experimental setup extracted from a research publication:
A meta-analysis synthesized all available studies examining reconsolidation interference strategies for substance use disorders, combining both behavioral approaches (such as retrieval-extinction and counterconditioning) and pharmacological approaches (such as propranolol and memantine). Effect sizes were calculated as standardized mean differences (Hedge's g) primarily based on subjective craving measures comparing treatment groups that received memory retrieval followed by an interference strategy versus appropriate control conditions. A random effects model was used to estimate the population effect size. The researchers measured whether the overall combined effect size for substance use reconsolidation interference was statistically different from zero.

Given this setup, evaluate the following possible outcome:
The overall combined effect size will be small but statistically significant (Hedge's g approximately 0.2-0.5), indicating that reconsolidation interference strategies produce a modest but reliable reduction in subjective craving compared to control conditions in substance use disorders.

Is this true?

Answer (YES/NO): NO